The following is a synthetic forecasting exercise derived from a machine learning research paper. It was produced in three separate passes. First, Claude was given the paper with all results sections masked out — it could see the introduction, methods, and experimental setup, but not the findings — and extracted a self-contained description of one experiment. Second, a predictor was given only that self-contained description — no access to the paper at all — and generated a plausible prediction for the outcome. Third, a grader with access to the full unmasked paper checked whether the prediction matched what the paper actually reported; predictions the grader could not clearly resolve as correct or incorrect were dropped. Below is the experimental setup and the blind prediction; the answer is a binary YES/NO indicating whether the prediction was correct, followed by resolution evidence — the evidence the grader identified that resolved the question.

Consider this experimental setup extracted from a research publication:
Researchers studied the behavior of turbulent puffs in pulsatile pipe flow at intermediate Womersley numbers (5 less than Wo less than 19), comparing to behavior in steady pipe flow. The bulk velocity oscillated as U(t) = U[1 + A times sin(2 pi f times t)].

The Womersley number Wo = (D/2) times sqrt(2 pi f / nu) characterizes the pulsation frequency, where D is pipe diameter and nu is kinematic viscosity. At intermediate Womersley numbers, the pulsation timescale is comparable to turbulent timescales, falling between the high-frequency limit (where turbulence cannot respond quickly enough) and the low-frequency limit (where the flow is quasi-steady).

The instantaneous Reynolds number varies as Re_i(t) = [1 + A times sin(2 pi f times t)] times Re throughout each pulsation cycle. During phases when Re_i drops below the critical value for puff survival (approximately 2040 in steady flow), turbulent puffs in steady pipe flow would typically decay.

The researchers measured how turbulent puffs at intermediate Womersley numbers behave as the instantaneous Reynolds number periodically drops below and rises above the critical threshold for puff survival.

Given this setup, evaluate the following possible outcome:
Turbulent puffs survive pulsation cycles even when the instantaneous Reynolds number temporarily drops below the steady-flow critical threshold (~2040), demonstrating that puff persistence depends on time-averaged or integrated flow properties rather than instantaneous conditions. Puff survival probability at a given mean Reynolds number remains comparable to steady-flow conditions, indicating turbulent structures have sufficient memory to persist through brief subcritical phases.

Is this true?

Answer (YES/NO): NO